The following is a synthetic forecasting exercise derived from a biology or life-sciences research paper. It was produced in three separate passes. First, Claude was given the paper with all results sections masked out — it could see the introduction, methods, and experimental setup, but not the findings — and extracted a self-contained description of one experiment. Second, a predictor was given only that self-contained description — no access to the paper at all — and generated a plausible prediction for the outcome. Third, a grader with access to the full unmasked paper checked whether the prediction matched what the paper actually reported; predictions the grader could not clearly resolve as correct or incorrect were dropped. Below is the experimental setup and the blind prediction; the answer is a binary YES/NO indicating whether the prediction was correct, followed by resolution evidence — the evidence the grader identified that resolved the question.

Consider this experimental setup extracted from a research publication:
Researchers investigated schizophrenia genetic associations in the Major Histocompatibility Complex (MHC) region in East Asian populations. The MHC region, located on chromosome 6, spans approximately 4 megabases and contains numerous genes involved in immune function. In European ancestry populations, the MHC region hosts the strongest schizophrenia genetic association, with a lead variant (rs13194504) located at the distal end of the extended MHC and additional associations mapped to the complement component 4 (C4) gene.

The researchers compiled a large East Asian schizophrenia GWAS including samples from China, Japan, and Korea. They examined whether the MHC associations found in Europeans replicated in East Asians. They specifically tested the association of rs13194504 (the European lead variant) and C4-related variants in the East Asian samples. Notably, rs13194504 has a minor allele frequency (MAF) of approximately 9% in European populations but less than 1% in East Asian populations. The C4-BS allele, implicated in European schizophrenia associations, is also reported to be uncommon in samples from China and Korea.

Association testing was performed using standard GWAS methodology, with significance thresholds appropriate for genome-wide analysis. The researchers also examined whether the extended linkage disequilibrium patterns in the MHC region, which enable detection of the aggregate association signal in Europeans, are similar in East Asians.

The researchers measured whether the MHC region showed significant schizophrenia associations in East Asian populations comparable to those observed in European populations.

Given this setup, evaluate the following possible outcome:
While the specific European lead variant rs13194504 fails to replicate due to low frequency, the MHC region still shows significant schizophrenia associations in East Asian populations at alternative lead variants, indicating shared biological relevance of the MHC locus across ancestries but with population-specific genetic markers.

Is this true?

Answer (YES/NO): NO